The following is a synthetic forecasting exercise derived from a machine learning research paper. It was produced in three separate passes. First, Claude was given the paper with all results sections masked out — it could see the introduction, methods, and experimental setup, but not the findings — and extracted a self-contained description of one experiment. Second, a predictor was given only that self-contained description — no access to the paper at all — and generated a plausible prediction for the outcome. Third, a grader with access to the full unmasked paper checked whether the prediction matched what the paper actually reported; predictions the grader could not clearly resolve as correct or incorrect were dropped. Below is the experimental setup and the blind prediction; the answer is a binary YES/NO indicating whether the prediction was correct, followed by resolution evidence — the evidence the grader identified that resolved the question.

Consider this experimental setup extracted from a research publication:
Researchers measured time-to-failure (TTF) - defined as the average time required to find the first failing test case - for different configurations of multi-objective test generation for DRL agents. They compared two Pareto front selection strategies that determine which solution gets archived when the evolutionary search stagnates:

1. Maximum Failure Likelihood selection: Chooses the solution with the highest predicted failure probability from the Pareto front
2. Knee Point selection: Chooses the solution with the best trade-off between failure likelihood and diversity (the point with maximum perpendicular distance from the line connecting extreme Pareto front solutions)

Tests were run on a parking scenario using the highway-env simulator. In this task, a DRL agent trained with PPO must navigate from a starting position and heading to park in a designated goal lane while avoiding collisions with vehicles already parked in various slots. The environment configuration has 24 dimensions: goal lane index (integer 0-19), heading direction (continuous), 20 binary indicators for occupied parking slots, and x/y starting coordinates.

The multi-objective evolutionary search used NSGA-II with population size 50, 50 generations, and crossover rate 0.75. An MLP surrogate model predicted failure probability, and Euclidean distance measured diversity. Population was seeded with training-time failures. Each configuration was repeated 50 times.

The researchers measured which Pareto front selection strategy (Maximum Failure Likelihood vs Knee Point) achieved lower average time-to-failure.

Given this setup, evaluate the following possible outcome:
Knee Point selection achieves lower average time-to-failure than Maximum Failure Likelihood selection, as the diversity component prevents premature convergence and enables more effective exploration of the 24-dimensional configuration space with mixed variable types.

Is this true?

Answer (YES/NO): YES